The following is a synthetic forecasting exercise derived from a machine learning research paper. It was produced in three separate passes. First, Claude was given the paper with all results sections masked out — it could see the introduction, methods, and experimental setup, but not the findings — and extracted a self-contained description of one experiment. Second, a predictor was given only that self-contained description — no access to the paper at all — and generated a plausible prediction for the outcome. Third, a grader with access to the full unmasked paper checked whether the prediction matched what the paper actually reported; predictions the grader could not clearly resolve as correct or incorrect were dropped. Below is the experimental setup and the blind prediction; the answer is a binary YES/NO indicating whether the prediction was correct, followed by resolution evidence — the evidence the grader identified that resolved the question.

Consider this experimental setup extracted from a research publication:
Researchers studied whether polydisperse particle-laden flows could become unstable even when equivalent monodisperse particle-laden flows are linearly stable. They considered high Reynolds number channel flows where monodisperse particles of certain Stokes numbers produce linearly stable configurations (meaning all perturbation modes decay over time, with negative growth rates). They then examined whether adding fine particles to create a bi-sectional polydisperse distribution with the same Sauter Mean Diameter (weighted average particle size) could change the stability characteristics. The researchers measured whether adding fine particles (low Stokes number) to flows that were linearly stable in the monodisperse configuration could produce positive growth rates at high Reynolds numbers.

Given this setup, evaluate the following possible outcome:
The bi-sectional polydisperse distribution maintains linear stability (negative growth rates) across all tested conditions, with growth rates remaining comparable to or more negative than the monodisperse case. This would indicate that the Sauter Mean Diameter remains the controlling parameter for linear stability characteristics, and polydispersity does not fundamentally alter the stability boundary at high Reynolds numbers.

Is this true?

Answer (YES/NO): NO